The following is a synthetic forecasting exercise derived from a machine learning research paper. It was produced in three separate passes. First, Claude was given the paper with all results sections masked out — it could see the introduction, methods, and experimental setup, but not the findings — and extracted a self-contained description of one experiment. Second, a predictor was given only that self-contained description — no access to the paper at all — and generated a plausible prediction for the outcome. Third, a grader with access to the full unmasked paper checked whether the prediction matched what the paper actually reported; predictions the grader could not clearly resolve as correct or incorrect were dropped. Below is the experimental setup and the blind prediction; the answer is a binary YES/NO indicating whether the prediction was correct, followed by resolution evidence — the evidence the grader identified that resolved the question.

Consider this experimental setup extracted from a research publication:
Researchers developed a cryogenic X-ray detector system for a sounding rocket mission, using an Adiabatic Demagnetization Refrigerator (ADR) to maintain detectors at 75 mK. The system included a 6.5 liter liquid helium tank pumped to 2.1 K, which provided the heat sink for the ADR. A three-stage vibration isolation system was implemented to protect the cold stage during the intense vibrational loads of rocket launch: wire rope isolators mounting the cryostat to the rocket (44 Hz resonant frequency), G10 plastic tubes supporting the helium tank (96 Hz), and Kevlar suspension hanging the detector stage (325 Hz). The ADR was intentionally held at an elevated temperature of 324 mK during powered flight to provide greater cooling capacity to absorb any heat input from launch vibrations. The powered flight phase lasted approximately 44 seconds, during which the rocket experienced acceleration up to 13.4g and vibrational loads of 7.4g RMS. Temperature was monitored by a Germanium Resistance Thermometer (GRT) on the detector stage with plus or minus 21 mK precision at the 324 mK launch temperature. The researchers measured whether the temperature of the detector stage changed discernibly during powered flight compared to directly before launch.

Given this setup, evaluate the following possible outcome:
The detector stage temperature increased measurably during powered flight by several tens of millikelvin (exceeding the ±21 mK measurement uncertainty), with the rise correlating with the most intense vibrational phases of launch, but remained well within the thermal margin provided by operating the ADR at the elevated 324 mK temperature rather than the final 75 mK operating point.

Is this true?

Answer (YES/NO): NO